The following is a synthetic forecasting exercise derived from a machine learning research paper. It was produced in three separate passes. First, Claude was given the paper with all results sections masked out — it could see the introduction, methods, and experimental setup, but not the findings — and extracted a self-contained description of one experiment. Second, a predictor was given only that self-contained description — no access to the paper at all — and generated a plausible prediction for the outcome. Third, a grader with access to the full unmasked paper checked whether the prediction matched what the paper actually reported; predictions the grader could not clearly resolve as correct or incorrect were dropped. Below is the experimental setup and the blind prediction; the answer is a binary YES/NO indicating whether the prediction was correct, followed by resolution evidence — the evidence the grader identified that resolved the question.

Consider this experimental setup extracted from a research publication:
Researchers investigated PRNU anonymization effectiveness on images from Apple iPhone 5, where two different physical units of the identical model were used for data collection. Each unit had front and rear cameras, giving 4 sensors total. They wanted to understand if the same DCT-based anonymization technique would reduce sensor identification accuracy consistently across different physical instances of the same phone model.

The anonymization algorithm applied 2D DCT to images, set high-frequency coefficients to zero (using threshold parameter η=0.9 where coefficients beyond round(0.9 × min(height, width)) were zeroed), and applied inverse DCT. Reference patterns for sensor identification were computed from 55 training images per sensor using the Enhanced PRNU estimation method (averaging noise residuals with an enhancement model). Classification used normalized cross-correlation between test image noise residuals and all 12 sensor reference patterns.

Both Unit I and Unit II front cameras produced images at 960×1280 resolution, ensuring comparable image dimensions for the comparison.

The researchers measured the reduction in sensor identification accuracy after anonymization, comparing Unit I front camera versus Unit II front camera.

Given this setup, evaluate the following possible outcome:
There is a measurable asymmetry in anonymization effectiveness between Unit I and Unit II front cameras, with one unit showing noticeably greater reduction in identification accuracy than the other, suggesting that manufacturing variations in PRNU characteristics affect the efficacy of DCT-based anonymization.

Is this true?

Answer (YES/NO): YES